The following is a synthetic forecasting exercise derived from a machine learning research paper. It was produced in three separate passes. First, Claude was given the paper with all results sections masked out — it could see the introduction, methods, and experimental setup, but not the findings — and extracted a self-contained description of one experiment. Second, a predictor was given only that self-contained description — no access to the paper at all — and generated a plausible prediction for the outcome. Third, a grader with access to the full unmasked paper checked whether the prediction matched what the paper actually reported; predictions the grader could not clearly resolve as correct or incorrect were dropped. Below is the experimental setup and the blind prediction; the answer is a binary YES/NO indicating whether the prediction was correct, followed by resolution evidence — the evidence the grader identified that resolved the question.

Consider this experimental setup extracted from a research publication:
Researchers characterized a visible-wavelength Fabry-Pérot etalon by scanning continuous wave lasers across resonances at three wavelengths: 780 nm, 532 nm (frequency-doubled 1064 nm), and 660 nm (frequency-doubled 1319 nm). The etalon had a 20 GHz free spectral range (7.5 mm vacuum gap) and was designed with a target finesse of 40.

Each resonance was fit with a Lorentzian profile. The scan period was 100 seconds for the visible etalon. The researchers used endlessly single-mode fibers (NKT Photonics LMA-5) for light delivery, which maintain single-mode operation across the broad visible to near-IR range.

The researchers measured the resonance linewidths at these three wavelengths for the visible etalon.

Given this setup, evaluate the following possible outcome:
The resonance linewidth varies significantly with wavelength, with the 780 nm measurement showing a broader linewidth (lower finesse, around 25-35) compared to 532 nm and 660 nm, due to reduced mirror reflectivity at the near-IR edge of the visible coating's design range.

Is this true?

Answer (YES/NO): NO